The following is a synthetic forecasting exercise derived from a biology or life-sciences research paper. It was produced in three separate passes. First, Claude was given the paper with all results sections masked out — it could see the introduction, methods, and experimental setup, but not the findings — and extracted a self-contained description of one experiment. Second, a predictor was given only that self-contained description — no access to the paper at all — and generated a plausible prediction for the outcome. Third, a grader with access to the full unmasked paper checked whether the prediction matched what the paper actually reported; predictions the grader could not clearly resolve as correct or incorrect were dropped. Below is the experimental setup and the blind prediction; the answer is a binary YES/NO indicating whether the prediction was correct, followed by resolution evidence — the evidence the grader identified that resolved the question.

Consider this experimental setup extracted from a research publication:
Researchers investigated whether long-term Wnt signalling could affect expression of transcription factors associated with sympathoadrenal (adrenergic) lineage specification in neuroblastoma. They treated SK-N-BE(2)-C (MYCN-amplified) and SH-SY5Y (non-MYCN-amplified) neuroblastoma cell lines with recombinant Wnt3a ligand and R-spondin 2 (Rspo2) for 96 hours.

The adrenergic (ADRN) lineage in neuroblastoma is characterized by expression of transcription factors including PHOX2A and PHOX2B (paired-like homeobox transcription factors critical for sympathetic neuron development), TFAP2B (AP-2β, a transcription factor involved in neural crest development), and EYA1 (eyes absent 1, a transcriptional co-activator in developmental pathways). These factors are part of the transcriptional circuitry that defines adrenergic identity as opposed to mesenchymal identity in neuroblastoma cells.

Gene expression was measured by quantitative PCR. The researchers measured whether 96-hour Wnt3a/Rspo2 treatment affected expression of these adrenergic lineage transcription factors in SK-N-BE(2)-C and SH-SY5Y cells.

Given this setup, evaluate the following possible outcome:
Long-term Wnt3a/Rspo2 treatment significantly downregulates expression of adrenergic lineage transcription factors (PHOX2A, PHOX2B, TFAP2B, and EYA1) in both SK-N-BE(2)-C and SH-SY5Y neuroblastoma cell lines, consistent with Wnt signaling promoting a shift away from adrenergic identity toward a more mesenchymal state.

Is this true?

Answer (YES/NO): NO